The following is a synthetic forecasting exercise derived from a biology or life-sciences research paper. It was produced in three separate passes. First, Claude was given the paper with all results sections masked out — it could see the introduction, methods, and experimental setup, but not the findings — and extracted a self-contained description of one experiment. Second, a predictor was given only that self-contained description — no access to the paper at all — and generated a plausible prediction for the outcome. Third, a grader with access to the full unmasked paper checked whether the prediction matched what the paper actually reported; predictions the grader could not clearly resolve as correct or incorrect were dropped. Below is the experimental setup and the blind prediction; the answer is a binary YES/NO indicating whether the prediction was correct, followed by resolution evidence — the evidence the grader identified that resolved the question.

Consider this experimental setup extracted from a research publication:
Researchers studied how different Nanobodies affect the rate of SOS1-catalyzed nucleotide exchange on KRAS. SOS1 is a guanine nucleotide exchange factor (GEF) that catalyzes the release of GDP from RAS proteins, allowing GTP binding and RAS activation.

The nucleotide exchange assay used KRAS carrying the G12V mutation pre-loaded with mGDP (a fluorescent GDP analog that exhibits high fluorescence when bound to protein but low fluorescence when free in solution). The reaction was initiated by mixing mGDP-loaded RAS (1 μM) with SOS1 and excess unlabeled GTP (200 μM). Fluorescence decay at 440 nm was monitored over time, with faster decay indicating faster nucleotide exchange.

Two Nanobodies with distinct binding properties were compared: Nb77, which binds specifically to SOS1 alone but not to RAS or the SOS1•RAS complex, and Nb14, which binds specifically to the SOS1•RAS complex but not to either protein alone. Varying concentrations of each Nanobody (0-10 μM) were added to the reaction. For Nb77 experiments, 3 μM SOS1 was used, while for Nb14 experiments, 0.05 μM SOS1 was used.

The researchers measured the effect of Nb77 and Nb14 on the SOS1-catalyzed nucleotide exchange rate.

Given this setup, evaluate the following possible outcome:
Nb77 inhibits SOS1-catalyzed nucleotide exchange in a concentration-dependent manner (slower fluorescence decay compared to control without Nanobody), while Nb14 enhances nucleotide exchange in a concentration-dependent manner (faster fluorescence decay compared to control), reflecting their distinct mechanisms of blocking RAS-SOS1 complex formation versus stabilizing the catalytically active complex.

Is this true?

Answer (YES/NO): YES